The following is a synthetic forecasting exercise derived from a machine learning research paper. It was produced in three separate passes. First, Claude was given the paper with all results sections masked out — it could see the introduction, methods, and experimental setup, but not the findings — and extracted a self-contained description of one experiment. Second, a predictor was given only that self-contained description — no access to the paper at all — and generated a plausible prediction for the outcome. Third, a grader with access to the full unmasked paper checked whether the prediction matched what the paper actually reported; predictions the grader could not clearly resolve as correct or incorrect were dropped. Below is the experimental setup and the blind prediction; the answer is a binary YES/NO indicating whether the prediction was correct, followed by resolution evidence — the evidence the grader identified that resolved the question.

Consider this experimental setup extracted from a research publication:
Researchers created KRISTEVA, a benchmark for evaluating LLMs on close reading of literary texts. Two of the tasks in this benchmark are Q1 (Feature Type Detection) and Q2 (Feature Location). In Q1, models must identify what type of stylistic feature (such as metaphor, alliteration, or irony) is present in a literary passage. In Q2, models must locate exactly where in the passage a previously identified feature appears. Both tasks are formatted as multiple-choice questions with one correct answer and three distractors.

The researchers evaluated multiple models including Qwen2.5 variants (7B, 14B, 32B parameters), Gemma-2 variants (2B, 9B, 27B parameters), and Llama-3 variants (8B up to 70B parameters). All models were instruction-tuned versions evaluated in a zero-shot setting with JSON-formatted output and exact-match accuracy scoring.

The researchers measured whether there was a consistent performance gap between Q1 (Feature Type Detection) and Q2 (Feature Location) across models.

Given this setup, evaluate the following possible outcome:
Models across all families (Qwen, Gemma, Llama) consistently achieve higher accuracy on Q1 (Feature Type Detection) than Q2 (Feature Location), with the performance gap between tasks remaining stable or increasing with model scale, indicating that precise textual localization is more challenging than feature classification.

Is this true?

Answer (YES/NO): NO